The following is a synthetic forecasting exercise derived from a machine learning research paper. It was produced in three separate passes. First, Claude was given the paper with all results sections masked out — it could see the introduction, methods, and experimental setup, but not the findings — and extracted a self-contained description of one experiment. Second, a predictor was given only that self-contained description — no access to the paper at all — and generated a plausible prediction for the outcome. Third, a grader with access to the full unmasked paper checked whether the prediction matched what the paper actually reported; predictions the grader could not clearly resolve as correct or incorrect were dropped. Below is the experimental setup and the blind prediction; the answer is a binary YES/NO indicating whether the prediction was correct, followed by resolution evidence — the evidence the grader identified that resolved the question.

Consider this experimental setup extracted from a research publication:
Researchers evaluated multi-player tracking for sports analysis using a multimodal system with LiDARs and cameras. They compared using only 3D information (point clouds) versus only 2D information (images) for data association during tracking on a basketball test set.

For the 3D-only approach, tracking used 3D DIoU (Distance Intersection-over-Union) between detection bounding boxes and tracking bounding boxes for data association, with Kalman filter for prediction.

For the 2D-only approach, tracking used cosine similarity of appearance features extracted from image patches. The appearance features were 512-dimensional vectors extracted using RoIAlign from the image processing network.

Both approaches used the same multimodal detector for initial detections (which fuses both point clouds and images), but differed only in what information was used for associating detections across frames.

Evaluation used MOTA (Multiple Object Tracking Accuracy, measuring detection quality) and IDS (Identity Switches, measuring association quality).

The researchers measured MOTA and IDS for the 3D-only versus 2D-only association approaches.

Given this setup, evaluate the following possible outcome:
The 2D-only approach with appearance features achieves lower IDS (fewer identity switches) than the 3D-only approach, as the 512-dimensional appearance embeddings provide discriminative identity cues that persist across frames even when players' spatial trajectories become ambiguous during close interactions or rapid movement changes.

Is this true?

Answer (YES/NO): YES